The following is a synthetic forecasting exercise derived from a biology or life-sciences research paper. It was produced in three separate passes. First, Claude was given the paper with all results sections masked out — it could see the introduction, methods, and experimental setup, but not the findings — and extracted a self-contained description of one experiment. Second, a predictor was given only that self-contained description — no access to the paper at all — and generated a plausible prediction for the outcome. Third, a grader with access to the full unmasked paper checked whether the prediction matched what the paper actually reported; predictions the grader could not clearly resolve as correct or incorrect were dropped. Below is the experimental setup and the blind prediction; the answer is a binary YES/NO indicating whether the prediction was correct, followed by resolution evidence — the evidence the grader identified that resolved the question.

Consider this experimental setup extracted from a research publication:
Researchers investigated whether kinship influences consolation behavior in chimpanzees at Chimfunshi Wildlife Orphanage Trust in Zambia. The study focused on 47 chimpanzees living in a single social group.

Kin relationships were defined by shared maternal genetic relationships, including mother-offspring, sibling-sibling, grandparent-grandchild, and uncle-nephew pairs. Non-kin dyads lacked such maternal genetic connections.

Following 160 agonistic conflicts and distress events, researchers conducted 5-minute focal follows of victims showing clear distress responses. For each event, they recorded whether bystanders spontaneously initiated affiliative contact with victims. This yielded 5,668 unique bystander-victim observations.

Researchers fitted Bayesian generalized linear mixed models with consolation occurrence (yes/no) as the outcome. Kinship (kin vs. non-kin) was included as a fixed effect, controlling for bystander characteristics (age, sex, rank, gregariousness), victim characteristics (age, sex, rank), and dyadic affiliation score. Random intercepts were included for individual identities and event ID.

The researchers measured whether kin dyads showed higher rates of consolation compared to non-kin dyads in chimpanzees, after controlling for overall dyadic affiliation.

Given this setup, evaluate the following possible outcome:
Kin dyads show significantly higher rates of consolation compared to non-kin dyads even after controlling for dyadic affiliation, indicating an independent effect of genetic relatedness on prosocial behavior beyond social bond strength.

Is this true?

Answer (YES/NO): YES